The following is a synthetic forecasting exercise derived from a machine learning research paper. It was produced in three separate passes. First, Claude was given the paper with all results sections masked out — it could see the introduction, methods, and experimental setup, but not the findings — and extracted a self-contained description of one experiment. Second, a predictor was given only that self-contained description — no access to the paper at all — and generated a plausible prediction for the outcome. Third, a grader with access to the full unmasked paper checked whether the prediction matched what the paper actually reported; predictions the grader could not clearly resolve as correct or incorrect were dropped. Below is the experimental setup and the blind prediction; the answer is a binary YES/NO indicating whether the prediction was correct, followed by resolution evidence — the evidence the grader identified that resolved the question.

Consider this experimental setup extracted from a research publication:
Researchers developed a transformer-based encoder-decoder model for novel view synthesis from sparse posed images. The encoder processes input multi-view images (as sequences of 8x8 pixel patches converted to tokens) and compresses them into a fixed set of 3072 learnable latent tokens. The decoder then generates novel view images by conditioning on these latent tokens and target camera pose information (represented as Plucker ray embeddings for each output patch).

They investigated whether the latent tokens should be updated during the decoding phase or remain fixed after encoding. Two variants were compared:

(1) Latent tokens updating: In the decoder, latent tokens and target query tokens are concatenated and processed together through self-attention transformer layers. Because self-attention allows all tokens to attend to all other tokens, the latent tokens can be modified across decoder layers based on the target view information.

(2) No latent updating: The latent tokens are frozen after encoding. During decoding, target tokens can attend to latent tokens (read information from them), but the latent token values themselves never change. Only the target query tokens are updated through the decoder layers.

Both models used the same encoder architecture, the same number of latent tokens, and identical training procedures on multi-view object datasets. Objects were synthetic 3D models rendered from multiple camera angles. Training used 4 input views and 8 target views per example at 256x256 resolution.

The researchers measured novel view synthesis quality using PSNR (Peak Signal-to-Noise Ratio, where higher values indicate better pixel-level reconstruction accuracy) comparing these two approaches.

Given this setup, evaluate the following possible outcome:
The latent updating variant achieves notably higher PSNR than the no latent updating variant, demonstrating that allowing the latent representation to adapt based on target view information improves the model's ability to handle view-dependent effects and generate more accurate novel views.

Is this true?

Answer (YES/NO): YES